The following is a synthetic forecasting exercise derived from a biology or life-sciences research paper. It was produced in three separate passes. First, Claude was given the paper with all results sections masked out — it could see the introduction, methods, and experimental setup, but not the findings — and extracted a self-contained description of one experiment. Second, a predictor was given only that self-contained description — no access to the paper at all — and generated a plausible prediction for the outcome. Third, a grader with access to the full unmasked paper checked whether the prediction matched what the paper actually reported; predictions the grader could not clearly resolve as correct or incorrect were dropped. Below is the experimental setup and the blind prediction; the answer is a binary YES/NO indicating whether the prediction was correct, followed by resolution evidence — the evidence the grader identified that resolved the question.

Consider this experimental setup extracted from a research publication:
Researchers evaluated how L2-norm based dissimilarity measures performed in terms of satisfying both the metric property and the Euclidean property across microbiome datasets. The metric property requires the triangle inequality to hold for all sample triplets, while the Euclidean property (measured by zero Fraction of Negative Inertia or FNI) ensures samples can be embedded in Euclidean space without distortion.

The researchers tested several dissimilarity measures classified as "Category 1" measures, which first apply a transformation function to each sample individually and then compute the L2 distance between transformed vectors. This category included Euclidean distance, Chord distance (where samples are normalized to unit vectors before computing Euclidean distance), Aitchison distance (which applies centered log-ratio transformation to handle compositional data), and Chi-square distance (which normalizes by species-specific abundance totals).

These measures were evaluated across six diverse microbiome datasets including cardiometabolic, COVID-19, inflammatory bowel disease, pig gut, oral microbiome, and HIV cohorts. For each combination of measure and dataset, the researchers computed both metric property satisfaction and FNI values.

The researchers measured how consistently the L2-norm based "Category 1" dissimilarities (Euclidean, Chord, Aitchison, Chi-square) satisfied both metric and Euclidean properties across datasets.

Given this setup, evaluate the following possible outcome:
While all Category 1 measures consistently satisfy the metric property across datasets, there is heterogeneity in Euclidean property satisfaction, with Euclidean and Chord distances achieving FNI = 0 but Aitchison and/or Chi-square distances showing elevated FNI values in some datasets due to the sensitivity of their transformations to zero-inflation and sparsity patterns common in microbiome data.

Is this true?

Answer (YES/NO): NO